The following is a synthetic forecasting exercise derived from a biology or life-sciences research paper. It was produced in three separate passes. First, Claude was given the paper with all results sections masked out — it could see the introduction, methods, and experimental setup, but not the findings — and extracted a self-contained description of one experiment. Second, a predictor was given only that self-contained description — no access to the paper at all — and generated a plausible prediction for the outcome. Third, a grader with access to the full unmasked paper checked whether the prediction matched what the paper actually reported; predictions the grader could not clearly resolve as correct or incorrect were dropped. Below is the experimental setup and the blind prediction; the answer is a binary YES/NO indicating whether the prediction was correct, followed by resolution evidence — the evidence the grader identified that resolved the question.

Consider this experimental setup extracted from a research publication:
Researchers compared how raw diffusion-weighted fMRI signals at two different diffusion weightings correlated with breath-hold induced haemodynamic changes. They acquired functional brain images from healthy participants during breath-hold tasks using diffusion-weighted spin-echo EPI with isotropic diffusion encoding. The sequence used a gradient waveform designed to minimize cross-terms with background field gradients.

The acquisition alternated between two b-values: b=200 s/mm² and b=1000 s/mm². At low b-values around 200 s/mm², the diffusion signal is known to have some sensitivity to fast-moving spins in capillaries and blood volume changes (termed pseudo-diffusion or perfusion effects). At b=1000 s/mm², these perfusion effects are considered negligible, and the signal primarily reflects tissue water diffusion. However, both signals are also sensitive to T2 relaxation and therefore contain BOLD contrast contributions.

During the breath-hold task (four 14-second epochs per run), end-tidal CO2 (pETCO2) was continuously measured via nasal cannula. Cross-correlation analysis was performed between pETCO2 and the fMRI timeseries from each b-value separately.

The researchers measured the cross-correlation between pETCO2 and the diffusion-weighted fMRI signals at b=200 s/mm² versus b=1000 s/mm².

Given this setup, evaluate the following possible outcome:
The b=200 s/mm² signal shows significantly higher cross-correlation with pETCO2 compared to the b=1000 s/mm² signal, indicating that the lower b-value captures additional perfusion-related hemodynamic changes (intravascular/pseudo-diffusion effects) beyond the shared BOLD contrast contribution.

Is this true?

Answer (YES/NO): NO